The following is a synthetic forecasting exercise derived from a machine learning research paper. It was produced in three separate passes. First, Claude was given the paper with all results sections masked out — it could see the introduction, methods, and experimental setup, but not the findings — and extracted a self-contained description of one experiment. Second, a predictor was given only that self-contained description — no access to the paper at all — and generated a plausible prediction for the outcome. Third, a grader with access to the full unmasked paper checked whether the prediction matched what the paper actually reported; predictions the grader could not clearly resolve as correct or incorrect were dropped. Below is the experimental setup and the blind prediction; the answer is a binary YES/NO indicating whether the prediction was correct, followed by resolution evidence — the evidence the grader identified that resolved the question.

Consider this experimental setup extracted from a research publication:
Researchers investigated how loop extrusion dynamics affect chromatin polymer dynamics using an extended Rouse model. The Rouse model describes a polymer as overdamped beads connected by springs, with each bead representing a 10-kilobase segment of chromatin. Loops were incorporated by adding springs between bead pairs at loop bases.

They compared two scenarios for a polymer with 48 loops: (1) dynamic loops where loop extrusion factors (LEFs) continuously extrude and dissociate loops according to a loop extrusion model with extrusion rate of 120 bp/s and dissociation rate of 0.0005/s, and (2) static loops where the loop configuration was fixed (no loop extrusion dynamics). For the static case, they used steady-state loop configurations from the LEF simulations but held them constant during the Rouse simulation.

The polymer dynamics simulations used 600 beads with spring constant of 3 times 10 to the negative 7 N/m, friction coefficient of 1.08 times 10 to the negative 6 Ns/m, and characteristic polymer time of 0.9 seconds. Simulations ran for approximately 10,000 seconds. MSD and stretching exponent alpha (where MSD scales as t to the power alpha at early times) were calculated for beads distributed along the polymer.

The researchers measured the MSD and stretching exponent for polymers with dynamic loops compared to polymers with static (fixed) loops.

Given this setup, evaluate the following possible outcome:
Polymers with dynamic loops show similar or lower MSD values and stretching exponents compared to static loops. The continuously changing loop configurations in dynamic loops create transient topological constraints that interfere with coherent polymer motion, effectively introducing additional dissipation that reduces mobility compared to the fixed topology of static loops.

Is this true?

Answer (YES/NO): NO